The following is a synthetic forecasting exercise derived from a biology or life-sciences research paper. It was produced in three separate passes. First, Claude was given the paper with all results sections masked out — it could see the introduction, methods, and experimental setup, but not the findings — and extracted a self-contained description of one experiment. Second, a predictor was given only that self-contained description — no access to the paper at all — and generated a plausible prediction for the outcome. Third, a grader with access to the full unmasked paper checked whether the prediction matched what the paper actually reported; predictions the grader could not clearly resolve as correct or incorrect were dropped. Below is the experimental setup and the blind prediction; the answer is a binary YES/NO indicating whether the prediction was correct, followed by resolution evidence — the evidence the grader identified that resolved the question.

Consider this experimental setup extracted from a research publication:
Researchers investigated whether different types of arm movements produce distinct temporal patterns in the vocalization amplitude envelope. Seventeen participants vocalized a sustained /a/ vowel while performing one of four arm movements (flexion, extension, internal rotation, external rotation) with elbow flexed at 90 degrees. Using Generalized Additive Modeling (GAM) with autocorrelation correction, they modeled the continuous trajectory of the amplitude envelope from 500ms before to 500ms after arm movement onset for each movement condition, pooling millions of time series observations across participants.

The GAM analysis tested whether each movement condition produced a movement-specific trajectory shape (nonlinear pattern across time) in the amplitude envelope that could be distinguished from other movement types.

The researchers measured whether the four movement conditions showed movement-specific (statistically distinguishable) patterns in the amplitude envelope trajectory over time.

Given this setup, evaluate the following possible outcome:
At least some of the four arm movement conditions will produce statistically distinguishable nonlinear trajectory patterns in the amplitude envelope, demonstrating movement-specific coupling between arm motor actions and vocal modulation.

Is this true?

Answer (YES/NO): YES